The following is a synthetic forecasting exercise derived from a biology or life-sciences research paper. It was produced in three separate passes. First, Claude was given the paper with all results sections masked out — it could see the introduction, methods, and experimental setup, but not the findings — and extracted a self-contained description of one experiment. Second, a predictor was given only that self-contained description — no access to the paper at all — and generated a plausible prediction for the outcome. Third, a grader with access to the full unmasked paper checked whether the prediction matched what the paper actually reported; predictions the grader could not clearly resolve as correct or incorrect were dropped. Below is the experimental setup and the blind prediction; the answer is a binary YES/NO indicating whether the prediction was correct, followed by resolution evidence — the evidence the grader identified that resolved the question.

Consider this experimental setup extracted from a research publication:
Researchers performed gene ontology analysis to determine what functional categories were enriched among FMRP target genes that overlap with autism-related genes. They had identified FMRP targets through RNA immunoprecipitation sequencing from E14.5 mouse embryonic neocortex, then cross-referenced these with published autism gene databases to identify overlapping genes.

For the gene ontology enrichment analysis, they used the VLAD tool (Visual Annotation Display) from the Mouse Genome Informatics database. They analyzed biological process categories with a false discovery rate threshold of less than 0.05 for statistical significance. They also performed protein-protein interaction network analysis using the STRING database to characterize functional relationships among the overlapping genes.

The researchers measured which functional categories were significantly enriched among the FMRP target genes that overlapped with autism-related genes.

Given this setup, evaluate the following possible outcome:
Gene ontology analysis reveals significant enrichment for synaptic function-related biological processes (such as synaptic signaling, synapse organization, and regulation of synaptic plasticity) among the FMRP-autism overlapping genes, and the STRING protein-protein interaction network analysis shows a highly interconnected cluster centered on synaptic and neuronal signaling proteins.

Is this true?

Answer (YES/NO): NO